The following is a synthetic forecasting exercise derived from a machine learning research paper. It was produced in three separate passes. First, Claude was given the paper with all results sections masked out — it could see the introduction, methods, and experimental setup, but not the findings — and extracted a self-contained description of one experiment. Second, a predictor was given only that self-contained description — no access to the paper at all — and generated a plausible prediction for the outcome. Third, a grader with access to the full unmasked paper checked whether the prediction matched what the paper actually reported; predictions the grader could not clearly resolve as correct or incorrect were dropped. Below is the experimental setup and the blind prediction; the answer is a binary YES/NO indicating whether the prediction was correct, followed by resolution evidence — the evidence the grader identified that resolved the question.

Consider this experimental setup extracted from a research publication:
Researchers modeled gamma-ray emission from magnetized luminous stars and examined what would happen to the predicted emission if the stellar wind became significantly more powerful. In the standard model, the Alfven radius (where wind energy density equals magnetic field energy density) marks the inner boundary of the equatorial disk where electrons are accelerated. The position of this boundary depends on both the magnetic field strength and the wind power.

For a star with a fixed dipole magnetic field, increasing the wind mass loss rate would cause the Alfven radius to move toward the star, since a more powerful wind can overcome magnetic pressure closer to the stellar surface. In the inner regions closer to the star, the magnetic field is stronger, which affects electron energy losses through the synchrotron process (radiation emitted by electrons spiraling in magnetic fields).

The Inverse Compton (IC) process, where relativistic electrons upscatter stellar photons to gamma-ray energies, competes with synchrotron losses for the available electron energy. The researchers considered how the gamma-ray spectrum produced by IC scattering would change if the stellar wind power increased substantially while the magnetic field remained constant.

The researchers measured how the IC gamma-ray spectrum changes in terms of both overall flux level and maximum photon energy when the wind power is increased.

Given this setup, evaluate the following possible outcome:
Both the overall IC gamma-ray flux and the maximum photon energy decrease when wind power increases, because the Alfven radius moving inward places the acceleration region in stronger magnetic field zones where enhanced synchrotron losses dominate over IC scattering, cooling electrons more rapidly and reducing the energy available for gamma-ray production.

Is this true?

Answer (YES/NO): NO